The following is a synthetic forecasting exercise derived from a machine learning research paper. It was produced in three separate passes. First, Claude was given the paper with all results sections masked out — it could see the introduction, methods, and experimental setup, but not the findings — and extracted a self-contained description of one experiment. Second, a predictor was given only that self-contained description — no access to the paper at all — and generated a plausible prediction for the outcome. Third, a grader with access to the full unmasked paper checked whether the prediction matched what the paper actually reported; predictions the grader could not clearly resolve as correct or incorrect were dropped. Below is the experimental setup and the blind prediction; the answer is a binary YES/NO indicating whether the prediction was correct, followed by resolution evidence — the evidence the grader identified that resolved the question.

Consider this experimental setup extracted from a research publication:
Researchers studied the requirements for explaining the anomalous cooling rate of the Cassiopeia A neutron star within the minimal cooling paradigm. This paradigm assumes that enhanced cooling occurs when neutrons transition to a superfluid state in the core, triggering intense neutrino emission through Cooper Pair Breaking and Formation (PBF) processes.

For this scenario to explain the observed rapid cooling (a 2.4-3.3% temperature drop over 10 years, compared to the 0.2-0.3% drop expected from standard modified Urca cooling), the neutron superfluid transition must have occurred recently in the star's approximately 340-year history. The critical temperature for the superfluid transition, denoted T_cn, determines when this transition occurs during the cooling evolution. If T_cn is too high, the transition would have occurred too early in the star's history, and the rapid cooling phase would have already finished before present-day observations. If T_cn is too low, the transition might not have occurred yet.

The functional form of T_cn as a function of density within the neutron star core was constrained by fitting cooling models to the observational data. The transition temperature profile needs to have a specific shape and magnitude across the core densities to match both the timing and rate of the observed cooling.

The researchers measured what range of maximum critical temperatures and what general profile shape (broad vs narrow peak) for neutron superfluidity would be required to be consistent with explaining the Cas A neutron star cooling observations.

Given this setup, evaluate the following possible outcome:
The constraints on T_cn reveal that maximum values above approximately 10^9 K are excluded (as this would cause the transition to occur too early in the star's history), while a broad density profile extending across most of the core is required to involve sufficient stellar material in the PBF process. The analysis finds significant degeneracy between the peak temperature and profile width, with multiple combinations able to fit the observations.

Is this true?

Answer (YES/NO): NO